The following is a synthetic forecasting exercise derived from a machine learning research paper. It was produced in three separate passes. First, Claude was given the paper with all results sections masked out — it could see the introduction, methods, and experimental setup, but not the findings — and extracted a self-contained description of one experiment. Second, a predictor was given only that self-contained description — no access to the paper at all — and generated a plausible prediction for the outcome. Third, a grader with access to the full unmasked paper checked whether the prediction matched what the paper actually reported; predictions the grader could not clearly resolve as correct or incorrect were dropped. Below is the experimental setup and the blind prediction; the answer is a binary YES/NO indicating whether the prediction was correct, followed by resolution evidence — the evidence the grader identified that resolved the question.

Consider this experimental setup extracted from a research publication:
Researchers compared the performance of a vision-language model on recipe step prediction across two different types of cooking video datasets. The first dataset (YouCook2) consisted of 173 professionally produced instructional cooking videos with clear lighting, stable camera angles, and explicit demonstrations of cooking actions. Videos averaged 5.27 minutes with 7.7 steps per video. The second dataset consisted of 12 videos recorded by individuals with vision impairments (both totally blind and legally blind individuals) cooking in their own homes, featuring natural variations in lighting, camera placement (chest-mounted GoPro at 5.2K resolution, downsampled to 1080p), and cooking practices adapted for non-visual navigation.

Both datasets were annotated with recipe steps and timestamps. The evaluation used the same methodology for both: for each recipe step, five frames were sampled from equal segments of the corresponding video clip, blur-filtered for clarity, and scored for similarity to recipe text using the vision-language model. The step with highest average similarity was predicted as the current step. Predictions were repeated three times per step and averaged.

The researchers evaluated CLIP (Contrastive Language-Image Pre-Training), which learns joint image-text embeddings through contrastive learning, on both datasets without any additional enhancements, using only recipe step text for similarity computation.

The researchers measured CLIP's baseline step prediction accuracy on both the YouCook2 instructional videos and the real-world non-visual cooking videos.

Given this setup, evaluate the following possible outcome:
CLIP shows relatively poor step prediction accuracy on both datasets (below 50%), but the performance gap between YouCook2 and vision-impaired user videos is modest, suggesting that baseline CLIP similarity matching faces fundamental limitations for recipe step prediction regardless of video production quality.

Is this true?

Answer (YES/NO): NO